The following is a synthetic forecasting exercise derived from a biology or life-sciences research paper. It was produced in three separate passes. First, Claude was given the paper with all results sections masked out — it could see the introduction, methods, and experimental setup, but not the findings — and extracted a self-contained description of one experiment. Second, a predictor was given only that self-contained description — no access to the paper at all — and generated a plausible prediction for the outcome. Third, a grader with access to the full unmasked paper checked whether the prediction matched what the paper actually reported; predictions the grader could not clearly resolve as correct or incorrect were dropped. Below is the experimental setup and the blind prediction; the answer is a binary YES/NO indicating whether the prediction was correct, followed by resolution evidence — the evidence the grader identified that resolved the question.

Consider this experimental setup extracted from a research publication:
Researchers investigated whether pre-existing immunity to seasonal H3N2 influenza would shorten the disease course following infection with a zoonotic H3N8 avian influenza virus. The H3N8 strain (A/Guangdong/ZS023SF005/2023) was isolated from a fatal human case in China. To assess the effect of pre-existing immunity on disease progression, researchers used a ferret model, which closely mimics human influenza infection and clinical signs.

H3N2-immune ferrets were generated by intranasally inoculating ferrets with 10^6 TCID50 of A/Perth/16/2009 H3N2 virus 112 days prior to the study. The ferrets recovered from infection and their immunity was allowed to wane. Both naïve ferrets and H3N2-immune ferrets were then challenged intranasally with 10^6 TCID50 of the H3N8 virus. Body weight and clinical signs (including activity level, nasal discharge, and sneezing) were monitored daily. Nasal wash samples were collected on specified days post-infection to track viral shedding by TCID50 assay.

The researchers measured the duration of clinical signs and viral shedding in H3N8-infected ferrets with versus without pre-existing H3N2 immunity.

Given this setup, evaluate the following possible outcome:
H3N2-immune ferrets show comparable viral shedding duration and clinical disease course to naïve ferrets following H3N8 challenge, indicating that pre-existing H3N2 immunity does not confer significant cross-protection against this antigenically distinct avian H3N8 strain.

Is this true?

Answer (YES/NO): NO